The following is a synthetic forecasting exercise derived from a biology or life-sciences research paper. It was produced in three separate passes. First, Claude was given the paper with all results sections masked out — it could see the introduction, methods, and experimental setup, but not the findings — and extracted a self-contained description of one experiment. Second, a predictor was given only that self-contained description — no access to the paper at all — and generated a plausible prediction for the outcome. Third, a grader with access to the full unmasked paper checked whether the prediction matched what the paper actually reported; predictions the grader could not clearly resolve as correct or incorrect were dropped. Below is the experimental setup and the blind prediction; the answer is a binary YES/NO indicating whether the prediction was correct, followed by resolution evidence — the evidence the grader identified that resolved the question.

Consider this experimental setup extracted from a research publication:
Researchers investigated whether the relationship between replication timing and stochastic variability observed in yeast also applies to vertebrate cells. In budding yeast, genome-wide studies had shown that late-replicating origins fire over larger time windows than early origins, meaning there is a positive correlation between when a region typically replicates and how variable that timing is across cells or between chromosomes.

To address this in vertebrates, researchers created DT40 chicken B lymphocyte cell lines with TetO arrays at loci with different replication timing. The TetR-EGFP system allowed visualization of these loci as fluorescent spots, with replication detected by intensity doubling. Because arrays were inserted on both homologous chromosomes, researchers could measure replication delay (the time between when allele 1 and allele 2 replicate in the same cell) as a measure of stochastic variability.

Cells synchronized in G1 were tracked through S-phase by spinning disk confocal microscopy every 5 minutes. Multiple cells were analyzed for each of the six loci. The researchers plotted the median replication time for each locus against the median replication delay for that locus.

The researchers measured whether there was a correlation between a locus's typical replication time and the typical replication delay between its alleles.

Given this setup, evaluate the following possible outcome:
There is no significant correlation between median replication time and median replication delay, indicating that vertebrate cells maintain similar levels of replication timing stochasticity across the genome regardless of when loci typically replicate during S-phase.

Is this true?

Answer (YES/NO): NO